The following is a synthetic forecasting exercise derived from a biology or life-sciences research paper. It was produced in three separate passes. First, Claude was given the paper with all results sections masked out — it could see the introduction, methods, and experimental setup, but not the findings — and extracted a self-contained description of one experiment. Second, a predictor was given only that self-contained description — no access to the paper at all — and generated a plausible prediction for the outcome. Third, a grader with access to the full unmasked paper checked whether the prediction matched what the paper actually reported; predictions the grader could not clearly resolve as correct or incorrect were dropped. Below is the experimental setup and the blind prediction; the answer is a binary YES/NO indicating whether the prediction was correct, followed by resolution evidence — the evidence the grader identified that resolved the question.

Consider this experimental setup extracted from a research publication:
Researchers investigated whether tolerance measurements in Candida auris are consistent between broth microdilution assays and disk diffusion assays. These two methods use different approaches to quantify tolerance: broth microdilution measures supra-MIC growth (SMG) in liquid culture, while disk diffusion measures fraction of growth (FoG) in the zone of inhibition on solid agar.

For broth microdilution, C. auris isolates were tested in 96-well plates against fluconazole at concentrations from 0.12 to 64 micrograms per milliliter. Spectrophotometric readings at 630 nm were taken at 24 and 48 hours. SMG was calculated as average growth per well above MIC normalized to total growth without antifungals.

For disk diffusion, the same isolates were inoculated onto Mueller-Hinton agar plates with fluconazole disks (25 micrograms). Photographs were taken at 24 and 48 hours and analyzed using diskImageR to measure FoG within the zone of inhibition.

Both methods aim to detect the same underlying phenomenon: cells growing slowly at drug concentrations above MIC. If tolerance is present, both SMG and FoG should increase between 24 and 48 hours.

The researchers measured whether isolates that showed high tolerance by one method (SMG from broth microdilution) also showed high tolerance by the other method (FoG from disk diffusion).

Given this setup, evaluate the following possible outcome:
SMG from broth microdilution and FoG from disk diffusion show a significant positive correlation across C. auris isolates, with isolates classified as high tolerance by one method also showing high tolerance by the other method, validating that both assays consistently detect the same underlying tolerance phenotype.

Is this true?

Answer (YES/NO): YES